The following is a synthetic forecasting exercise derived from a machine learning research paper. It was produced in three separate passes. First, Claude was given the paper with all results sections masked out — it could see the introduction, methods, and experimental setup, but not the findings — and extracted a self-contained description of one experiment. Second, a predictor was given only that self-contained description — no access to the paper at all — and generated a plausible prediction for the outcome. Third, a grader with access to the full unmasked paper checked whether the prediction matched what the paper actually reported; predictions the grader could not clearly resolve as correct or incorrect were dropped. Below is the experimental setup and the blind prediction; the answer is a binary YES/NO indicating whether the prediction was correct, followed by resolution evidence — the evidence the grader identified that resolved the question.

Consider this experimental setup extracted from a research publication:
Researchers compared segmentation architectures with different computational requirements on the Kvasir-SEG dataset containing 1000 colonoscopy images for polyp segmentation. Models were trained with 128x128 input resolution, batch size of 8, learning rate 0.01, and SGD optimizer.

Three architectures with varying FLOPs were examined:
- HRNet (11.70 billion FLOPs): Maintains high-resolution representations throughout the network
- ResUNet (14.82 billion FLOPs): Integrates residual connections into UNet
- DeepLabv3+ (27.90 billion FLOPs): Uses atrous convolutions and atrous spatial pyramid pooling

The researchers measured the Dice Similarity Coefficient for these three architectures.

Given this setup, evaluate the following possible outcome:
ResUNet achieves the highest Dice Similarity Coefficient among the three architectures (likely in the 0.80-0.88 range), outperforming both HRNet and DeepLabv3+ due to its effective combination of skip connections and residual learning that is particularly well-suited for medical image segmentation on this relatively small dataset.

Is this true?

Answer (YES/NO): NO